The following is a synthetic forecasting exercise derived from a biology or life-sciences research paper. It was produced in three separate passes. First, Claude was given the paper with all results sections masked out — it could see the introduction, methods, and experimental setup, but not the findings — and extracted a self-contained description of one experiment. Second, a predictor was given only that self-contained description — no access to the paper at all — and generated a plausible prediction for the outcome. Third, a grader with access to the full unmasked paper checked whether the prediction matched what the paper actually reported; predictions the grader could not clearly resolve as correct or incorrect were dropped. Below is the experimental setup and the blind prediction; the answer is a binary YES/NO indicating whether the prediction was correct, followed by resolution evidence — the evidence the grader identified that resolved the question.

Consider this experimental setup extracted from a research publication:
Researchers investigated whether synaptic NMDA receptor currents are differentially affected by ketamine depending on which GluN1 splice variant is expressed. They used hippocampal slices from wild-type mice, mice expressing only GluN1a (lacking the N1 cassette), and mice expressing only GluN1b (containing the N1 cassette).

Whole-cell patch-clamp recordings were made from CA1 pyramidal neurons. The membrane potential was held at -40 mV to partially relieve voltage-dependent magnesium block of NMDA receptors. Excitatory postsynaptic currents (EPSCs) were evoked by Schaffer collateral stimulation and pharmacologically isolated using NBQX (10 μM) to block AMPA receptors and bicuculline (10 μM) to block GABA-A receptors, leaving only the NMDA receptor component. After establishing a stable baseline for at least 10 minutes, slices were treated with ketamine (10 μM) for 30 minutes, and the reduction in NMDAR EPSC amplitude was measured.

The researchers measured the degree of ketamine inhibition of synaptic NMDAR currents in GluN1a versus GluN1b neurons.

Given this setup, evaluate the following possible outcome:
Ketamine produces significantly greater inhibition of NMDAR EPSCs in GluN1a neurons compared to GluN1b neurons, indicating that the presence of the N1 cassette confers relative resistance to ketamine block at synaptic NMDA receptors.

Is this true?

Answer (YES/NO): YES